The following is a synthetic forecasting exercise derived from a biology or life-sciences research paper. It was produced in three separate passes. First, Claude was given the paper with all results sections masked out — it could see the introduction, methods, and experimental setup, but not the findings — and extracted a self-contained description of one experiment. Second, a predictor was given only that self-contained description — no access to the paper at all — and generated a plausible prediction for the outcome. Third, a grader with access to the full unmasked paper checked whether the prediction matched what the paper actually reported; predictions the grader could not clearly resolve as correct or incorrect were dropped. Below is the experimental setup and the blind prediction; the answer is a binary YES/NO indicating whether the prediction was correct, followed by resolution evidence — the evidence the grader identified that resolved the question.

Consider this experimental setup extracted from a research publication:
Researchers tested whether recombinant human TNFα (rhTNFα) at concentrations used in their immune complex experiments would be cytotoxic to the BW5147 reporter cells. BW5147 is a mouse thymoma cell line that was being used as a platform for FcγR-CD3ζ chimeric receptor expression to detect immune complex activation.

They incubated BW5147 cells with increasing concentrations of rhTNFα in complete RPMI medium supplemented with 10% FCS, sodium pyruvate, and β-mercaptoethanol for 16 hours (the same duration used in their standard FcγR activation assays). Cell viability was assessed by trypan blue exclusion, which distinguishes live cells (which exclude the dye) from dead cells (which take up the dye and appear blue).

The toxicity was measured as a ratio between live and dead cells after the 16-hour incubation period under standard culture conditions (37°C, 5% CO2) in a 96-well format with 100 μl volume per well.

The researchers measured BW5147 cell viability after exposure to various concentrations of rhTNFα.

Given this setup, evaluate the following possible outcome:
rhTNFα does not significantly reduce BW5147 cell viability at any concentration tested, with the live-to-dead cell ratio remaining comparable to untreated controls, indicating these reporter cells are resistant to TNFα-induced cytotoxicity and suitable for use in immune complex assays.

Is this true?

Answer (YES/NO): YES